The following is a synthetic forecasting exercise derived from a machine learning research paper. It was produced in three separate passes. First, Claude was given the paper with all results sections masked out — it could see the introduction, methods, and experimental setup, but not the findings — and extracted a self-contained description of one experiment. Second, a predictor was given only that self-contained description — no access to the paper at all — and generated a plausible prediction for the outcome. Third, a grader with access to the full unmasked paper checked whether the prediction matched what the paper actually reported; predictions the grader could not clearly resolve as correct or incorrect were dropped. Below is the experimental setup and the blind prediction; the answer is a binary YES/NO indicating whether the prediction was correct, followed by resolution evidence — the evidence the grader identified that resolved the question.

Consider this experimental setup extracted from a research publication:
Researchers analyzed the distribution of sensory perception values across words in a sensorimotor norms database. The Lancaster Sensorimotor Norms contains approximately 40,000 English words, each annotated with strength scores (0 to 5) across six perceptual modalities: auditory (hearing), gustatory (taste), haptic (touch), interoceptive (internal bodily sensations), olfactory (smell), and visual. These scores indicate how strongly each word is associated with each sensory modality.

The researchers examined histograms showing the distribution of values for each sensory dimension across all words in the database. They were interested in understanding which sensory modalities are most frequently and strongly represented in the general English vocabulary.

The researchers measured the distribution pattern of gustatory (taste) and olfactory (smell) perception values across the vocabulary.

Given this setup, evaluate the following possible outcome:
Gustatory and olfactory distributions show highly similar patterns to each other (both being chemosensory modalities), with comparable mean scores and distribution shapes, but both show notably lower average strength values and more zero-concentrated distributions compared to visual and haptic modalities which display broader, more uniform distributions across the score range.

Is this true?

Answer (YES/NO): NO